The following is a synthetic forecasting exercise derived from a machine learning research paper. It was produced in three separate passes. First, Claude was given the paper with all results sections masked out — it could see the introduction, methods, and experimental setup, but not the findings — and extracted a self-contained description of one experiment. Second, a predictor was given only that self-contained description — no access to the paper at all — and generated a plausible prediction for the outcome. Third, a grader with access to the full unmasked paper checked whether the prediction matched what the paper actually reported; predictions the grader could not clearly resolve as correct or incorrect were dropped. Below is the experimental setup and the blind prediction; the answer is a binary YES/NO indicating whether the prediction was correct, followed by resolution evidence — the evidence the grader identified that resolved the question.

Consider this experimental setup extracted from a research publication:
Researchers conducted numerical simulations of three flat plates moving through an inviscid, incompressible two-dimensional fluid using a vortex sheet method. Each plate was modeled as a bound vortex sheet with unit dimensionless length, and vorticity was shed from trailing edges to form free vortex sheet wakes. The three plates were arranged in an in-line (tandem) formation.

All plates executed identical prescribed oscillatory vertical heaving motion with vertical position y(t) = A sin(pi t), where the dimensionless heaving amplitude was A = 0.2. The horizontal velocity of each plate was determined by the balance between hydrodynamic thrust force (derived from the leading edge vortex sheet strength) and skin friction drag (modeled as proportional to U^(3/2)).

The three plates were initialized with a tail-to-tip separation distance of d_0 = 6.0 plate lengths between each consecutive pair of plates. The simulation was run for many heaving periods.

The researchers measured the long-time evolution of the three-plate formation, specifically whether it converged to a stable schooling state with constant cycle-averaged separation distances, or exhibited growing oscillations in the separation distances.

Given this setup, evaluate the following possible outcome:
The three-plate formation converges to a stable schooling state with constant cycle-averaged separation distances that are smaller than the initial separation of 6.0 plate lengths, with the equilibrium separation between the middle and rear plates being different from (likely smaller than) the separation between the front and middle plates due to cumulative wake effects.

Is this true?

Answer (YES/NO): NO